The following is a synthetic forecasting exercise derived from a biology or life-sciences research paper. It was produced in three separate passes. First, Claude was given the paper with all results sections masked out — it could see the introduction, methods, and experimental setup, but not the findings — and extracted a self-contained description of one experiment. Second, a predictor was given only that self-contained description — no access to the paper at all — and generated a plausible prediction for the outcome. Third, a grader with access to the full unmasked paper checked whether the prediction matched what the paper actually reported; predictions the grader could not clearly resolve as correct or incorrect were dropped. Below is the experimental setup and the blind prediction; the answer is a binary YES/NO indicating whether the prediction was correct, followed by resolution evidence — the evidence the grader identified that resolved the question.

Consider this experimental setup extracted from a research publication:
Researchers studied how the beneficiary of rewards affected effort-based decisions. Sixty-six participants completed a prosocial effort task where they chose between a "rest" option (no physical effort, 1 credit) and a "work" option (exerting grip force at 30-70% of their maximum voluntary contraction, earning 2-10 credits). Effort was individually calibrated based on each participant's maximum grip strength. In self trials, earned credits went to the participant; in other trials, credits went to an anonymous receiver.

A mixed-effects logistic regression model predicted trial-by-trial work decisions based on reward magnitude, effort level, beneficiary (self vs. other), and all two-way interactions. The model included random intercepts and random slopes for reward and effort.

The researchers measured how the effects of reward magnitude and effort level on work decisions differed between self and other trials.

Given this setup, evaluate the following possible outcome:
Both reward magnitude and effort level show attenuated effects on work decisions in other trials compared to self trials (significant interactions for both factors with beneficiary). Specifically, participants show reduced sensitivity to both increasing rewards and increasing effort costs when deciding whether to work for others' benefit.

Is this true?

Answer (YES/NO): NO